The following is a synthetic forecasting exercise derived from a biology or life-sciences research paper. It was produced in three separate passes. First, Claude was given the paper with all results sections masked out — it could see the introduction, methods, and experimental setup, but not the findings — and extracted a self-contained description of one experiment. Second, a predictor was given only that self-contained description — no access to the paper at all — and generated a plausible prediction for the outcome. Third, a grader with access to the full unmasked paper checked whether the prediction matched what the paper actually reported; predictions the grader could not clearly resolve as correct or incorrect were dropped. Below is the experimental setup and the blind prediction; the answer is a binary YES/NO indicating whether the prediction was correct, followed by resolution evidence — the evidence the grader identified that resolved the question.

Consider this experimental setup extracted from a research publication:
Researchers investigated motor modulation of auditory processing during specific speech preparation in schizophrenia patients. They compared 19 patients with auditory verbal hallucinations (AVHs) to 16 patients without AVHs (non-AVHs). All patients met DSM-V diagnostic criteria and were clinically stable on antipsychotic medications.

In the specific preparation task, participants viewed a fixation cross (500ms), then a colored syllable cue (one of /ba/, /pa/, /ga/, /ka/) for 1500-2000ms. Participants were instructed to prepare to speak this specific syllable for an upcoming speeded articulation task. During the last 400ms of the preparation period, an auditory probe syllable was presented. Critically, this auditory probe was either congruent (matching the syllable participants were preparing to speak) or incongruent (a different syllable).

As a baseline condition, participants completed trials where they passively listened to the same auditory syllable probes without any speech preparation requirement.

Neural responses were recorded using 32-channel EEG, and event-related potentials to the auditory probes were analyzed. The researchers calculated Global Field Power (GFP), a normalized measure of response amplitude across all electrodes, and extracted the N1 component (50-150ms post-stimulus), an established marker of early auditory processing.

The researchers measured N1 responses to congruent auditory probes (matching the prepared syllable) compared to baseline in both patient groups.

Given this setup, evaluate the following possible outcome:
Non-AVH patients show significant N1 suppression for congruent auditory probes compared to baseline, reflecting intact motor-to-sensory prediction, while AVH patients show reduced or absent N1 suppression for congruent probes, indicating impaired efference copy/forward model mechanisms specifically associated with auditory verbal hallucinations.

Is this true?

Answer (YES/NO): NO